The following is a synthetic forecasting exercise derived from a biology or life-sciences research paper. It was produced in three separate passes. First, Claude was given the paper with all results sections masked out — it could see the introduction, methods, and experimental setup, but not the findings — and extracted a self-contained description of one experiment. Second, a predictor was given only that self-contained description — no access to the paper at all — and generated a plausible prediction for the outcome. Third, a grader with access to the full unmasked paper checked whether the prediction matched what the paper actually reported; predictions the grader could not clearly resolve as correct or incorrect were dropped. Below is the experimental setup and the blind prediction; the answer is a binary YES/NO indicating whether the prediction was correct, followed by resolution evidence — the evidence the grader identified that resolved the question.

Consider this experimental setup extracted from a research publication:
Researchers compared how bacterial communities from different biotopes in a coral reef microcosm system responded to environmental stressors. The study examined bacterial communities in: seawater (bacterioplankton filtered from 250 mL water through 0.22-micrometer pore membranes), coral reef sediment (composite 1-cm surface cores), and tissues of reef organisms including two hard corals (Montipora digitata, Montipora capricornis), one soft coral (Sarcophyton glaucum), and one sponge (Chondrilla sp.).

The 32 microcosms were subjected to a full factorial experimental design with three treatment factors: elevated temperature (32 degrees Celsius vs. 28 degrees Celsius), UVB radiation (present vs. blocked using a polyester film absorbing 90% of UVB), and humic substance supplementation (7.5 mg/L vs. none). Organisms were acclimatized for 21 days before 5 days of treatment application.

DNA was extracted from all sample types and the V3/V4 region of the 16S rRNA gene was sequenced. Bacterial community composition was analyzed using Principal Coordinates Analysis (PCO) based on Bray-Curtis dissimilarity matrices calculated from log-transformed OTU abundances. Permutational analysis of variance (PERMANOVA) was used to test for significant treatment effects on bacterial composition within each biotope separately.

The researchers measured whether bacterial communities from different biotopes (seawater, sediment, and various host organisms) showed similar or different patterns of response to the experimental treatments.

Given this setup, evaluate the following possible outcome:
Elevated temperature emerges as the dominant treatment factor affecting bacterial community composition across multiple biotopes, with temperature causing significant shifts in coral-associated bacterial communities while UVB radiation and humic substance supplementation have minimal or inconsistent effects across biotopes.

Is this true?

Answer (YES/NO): NO